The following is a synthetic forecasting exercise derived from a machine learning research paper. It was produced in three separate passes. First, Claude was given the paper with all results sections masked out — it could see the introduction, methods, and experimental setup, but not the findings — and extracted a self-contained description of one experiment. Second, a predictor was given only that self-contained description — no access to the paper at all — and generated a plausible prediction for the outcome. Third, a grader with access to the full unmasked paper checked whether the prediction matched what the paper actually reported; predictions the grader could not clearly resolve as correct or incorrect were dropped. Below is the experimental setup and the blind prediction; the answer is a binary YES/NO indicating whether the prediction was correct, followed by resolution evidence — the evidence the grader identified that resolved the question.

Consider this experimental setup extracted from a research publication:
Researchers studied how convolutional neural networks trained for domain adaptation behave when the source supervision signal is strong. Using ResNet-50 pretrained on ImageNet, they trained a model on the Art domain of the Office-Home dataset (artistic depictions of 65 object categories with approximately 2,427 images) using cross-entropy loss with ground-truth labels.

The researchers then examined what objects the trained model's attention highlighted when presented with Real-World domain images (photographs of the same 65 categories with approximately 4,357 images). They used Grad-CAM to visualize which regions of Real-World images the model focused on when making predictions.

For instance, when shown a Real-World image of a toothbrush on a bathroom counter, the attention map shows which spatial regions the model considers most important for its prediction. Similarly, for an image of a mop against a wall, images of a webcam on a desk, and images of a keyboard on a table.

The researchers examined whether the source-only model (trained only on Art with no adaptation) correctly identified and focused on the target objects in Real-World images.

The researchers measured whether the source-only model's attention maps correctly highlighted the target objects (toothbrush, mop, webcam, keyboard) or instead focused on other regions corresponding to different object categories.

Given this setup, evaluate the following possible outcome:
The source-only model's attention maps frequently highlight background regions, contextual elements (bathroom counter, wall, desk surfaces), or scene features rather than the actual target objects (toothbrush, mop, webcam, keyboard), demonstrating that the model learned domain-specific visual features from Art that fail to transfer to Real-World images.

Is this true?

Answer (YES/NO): NO